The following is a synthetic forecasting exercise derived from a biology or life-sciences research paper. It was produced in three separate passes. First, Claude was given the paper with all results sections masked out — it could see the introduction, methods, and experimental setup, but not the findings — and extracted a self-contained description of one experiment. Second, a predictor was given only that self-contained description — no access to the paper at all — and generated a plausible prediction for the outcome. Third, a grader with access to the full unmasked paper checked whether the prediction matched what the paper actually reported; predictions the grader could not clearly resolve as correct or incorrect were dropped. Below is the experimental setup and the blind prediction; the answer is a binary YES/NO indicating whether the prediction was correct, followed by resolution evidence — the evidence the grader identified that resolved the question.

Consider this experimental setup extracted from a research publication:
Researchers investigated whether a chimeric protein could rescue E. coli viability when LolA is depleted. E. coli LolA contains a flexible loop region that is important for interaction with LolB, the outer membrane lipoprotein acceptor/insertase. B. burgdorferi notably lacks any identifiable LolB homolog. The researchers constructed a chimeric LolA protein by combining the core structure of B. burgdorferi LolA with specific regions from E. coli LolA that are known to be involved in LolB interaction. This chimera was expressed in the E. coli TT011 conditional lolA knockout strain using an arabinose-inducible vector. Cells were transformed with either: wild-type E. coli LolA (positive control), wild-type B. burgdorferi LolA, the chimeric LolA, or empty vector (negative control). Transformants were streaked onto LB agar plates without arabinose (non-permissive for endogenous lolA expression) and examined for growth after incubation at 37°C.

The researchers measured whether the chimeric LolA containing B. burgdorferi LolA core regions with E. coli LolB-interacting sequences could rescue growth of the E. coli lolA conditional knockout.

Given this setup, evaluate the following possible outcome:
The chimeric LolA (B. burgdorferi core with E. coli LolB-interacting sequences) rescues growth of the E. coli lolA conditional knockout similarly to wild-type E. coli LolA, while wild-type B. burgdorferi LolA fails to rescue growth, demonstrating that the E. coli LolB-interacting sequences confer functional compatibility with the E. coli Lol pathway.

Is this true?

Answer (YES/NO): NO